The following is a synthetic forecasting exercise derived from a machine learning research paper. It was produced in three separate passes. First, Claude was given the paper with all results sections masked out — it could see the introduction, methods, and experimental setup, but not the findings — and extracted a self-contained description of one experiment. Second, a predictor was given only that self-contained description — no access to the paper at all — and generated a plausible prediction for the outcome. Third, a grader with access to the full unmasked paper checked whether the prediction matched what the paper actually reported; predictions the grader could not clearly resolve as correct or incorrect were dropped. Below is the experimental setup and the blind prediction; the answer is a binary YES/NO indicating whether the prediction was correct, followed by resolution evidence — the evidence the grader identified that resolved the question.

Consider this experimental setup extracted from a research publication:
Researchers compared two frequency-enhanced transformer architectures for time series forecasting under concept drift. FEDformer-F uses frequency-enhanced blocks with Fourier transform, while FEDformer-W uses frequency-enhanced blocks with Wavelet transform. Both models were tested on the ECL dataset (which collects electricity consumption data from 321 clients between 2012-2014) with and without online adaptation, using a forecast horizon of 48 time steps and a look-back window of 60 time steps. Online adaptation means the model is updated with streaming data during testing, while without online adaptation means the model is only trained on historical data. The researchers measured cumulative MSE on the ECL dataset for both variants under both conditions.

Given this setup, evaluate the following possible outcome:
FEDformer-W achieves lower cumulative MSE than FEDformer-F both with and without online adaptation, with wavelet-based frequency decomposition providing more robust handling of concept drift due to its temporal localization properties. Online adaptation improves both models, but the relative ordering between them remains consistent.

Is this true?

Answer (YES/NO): YES